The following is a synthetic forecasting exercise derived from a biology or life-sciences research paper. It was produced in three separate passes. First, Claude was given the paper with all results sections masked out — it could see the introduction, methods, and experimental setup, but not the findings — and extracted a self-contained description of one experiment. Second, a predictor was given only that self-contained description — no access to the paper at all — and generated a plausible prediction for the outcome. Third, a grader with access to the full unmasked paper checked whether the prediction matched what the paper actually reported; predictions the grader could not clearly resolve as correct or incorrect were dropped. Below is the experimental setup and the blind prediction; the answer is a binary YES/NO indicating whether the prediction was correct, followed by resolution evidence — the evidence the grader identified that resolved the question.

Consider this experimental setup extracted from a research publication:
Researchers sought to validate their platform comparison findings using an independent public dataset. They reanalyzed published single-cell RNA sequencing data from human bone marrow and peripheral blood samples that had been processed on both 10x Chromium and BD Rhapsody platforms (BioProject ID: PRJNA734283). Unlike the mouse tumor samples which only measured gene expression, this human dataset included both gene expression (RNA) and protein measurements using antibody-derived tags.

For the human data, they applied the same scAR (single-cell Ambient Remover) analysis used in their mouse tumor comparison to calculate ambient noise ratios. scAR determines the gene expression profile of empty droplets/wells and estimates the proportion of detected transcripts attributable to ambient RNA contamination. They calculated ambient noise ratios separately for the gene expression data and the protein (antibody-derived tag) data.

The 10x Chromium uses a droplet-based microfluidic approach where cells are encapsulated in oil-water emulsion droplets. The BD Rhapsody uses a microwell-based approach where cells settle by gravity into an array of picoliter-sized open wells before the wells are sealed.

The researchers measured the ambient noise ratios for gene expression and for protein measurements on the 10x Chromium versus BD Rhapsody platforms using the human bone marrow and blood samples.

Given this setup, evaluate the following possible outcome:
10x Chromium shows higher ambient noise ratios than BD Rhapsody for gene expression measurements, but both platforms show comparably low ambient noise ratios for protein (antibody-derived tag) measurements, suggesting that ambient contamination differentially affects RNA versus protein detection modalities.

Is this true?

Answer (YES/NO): NO